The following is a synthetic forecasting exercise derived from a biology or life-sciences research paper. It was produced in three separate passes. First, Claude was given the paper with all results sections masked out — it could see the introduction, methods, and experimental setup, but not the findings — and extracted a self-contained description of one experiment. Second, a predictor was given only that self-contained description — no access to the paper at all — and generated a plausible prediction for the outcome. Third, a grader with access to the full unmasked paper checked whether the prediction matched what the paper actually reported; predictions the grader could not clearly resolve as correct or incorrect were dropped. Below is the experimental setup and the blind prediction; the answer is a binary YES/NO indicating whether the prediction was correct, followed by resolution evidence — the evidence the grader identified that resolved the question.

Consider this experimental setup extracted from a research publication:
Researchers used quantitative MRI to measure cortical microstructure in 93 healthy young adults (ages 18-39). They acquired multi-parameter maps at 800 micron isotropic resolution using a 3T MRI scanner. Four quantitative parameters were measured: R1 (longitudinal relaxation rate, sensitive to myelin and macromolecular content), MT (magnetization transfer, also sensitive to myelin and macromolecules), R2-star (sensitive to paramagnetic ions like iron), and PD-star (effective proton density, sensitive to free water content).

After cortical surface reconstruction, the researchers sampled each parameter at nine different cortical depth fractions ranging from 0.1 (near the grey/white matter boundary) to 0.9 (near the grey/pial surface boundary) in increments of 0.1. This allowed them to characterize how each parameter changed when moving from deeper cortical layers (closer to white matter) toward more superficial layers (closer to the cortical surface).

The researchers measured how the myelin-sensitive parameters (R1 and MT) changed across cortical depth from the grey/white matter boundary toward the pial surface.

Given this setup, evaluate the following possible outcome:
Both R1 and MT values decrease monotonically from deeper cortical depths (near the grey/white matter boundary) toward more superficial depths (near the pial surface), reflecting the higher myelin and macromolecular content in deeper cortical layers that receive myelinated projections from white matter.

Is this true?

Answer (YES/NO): YES